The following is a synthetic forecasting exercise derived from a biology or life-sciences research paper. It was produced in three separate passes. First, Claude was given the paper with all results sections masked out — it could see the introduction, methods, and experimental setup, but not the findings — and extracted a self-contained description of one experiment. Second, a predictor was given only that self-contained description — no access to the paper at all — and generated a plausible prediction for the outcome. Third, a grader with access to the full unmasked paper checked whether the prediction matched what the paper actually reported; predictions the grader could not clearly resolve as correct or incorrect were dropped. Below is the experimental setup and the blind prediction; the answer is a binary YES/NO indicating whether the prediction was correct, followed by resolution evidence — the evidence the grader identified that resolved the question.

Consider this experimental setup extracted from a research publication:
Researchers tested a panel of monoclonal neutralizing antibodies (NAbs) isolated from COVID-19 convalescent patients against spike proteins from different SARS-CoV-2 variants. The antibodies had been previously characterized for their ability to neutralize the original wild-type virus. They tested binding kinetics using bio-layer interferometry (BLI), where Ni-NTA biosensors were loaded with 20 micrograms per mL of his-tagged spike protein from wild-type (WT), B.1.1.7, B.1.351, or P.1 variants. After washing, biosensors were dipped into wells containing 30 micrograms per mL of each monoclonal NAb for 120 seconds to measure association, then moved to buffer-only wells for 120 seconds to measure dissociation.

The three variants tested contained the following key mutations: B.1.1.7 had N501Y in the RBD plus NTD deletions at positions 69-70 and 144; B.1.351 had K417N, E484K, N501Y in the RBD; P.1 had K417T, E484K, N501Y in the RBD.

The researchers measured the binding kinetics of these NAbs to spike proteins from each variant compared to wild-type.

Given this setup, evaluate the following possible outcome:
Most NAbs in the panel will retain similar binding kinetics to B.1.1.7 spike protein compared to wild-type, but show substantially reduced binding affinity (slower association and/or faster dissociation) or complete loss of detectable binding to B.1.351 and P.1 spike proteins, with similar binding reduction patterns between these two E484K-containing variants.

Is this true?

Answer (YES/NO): YES